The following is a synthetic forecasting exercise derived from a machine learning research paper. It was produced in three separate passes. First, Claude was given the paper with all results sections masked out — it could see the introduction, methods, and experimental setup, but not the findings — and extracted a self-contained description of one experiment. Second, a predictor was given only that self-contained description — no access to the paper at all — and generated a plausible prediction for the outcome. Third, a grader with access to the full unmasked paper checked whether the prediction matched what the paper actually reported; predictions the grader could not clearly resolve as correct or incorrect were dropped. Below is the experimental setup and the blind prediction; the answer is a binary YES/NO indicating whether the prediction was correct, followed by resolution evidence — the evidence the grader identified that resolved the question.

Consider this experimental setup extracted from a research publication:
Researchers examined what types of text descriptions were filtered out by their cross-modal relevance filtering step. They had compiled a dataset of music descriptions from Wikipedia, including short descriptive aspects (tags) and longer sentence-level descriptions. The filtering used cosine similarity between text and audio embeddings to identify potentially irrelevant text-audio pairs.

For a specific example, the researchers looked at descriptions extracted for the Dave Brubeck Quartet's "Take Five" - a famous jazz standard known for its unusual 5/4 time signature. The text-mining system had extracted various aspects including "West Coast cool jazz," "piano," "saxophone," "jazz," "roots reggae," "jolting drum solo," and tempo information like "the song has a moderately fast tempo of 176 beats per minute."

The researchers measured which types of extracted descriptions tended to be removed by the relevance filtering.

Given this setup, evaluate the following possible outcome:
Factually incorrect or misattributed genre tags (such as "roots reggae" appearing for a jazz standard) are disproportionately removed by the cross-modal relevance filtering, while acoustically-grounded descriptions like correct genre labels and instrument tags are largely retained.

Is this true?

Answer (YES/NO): NO